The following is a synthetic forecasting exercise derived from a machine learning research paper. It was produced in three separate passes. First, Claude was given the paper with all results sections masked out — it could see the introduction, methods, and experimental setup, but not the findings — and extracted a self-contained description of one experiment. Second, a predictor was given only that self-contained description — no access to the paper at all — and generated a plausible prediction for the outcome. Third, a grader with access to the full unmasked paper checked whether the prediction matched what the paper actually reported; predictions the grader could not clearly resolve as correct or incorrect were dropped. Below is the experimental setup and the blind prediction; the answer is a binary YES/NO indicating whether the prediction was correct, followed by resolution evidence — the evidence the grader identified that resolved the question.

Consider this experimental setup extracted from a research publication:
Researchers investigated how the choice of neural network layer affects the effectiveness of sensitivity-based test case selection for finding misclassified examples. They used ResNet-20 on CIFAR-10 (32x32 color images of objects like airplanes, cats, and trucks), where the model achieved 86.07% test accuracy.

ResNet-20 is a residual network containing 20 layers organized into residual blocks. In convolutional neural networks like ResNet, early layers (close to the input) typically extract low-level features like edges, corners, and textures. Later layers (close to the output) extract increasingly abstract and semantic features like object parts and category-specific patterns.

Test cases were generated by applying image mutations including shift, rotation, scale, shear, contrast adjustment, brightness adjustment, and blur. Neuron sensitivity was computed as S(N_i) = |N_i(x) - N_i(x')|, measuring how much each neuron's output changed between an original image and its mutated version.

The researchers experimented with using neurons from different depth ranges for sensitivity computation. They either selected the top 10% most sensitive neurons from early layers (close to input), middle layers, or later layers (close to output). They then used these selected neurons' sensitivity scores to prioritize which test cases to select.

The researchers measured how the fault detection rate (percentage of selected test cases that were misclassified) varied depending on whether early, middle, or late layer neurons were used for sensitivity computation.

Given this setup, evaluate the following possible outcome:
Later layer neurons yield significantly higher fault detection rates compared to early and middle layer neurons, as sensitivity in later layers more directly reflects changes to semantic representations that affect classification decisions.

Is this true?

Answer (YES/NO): YES